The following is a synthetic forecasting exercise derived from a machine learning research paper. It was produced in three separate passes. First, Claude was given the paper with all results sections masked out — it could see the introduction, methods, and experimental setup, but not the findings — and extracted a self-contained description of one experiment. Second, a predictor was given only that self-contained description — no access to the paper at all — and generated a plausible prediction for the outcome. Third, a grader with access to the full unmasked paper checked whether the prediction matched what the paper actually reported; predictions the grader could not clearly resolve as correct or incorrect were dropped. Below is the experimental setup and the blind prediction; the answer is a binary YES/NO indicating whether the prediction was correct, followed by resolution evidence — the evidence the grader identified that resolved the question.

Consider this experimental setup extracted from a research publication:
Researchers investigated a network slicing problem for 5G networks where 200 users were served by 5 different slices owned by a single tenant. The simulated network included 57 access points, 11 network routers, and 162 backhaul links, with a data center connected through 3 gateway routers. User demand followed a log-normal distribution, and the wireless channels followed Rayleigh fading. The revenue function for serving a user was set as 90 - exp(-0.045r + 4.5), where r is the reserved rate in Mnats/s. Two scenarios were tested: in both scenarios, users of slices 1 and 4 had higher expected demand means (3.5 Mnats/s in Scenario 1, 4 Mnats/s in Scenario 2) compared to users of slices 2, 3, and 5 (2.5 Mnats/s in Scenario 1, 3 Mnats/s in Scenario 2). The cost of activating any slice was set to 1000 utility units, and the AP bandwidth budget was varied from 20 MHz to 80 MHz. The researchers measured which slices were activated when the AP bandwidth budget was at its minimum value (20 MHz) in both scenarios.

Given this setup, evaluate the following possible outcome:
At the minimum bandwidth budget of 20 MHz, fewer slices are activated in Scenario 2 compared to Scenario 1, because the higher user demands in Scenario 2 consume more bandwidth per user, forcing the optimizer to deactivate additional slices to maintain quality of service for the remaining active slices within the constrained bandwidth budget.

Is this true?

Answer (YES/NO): NO